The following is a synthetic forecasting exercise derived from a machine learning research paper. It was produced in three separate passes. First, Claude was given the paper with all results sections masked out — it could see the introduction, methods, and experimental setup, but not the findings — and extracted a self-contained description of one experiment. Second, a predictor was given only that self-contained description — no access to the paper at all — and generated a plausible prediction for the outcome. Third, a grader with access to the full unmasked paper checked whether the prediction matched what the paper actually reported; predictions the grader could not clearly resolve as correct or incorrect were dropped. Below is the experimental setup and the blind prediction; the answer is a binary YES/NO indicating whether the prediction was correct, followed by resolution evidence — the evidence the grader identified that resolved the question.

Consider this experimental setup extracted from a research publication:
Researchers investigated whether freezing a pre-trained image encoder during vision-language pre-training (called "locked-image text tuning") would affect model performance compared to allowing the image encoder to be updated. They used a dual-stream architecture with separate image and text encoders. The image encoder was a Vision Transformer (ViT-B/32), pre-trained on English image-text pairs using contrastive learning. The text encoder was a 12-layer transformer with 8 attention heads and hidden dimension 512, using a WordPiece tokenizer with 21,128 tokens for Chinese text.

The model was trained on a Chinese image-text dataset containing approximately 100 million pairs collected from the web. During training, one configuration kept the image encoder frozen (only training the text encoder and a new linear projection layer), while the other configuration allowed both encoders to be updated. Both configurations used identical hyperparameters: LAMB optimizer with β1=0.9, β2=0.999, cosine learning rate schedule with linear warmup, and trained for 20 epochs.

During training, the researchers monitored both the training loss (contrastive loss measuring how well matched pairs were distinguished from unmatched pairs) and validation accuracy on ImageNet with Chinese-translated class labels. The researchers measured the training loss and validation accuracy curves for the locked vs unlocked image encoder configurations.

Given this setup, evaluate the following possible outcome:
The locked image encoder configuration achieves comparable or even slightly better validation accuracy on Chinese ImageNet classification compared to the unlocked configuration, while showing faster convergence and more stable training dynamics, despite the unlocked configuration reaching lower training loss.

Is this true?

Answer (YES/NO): NO